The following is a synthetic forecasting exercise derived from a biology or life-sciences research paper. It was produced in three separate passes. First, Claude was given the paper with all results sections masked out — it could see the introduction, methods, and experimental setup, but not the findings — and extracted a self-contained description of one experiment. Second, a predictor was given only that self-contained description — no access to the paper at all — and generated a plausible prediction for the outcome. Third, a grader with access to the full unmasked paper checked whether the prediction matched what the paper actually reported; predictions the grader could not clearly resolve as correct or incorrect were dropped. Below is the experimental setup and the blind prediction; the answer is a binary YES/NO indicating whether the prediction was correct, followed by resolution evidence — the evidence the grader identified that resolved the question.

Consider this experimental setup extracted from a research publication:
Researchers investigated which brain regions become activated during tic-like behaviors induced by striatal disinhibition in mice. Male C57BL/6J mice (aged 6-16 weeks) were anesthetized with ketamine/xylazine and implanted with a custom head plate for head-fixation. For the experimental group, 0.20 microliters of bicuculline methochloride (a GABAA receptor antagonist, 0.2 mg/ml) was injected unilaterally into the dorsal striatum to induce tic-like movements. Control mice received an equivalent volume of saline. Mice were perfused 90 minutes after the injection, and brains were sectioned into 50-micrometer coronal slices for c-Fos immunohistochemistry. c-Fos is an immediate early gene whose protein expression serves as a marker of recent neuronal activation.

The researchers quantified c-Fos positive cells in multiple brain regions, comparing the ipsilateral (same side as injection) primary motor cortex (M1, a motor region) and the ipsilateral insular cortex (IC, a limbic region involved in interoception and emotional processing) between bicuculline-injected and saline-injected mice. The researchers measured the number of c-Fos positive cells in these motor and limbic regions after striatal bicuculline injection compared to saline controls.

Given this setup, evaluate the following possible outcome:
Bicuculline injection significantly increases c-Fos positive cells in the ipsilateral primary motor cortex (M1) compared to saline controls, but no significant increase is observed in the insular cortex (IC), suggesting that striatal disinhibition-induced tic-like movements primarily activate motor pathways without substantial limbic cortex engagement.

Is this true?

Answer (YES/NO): NO